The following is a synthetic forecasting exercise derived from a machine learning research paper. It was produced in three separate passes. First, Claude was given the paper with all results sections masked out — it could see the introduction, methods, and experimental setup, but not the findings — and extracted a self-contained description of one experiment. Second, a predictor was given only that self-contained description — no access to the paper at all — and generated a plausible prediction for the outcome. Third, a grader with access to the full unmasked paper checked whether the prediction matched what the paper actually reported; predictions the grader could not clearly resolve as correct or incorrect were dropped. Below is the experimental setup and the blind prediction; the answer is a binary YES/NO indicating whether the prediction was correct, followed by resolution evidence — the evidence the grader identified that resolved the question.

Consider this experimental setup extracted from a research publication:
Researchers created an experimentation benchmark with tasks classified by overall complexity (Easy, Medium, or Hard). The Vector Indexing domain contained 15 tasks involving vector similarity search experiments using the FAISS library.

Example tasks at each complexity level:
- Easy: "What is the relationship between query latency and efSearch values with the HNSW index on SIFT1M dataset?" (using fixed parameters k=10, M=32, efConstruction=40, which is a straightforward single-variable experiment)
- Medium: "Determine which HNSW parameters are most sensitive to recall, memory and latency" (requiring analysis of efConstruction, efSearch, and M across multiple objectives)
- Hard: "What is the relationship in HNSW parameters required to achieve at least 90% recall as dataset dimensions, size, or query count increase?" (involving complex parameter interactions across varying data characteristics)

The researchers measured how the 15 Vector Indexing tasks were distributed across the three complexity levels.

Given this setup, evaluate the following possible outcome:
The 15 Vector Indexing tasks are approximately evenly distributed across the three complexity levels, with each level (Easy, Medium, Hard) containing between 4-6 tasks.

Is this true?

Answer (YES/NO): NO